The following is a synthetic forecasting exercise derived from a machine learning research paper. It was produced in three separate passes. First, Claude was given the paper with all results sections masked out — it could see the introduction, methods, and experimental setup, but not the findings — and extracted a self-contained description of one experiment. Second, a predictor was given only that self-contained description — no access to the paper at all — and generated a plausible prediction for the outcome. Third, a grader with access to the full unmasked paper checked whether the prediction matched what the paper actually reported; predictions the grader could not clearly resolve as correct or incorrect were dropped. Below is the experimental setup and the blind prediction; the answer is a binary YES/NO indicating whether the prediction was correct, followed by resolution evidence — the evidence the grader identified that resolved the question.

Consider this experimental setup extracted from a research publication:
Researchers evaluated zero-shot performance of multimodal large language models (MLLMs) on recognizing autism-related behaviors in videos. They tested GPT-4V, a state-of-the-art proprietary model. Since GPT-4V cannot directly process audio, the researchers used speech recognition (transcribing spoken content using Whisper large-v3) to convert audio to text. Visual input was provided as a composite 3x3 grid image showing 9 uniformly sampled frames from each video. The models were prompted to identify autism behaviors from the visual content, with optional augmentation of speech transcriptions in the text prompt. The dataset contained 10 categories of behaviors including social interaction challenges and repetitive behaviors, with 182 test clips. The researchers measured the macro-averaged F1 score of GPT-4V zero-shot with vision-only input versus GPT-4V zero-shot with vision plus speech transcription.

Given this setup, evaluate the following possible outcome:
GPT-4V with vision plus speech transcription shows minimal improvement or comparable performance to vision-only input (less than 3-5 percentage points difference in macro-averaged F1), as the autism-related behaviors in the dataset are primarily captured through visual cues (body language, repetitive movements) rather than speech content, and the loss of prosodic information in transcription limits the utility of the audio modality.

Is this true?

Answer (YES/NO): NO